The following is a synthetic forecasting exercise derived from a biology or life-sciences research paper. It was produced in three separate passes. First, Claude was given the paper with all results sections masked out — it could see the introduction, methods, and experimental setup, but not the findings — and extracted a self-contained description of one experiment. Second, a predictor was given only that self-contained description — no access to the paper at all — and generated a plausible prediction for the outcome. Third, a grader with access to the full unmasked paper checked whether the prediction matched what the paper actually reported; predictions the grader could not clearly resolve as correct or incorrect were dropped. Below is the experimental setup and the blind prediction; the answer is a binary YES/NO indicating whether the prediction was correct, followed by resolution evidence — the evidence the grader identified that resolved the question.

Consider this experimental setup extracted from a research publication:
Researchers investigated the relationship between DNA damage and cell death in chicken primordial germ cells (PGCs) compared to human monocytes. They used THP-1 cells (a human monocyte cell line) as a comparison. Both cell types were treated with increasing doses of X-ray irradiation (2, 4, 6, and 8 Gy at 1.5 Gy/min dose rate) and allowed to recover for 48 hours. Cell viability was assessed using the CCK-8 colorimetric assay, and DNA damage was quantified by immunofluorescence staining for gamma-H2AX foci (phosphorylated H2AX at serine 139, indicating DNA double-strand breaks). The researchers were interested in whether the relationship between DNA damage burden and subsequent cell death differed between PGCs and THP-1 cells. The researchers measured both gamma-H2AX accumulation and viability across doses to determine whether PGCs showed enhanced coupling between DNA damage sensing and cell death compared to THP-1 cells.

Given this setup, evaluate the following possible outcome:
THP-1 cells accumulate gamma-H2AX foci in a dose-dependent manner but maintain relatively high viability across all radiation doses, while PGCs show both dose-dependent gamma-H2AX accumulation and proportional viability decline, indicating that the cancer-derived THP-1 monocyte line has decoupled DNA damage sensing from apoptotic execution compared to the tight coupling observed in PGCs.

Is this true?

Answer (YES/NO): NO